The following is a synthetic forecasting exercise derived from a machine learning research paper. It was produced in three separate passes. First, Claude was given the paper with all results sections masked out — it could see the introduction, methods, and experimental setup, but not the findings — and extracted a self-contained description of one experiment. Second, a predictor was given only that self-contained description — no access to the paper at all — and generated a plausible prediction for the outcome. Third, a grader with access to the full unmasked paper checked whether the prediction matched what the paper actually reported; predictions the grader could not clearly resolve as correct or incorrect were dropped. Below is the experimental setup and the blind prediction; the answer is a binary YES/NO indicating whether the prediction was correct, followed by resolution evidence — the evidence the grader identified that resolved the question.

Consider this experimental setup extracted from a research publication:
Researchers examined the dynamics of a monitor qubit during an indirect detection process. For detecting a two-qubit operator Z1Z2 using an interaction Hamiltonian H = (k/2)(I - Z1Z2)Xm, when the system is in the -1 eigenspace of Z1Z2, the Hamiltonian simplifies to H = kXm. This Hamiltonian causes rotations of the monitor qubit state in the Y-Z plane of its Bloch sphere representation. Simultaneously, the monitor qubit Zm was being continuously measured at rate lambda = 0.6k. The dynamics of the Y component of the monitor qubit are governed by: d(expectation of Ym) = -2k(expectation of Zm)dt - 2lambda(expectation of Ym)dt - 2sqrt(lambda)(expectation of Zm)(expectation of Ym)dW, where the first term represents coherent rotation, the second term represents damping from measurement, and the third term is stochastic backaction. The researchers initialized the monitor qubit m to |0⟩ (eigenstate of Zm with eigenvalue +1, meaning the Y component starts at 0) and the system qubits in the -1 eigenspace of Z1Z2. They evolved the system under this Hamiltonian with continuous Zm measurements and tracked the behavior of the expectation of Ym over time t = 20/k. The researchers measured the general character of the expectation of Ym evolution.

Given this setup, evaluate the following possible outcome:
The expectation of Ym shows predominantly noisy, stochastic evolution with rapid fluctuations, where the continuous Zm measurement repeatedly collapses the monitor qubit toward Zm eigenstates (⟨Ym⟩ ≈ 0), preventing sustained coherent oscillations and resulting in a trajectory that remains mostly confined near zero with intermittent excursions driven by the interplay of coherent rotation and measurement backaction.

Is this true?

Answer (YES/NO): NO